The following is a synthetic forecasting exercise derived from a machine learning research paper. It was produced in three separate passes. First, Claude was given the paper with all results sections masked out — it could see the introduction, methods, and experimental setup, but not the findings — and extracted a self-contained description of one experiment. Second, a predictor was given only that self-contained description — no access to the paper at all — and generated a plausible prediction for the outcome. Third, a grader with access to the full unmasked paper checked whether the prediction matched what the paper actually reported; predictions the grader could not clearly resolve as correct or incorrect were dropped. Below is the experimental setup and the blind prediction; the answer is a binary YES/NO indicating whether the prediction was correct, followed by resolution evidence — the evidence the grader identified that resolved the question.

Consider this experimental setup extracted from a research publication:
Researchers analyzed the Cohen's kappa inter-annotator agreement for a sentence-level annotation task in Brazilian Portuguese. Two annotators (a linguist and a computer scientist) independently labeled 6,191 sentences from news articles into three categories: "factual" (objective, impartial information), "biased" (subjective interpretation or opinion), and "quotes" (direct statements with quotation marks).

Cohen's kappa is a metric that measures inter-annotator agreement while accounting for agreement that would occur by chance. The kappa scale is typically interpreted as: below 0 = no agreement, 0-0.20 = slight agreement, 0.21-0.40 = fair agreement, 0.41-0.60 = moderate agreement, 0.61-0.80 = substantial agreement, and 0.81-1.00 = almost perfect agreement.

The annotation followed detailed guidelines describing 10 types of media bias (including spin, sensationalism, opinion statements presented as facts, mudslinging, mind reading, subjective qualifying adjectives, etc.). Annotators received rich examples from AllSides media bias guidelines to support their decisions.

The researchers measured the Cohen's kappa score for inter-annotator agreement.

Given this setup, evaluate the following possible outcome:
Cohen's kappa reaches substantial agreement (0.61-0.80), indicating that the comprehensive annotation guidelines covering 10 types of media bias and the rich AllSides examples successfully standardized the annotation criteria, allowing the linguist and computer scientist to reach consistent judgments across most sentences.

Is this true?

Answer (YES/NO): NO